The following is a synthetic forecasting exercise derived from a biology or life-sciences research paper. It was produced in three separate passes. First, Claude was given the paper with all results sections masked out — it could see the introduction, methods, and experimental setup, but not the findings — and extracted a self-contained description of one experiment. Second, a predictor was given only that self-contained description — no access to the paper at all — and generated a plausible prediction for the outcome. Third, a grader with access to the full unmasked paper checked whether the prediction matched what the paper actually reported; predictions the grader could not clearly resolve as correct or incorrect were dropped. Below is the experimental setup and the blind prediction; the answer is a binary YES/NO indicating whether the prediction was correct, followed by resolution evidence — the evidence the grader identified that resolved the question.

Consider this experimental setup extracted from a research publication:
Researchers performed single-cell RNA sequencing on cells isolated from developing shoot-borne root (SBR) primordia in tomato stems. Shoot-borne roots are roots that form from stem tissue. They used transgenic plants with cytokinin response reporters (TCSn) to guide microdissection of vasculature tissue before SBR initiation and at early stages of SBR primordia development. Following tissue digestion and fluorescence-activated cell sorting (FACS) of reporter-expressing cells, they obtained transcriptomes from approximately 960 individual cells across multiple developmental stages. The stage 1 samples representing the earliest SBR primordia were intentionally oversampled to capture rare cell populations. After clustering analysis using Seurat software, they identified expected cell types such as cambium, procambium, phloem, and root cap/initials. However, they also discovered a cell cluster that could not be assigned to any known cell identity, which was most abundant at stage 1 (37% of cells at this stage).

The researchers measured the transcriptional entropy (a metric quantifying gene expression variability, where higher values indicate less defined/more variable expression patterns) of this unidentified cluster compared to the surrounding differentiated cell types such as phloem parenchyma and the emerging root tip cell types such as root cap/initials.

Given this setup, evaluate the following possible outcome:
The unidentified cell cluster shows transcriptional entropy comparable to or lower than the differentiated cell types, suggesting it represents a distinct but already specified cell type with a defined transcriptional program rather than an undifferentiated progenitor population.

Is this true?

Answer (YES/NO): NO